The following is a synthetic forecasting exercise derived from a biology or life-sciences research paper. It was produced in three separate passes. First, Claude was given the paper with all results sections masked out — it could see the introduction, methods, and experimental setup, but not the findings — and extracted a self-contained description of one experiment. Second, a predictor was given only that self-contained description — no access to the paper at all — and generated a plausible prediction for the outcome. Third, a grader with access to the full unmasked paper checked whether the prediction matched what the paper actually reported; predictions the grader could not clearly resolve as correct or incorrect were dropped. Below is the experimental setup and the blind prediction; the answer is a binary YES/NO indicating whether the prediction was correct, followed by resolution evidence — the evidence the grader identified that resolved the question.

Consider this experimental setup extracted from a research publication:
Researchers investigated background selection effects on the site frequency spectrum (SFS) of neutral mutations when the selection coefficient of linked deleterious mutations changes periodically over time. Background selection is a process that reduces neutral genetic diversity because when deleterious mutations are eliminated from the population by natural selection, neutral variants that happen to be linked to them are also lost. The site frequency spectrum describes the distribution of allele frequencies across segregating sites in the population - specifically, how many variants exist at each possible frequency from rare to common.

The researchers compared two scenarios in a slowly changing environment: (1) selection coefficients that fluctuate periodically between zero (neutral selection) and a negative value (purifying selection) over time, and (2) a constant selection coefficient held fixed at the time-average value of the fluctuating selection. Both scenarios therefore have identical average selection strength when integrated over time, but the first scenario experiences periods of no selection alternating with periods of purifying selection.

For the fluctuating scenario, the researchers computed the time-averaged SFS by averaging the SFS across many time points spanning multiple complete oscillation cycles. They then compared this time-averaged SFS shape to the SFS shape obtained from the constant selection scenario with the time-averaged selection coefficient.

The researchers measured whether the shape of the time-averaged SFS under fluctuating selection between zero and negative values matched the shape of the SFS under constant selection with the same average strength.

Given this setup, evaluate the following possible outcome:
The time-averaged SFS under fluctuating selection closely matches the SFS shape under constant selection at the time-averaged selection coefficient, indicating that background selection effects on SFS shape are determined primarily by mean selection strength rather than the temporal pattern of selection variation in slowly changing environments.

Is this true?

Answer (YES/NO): NO